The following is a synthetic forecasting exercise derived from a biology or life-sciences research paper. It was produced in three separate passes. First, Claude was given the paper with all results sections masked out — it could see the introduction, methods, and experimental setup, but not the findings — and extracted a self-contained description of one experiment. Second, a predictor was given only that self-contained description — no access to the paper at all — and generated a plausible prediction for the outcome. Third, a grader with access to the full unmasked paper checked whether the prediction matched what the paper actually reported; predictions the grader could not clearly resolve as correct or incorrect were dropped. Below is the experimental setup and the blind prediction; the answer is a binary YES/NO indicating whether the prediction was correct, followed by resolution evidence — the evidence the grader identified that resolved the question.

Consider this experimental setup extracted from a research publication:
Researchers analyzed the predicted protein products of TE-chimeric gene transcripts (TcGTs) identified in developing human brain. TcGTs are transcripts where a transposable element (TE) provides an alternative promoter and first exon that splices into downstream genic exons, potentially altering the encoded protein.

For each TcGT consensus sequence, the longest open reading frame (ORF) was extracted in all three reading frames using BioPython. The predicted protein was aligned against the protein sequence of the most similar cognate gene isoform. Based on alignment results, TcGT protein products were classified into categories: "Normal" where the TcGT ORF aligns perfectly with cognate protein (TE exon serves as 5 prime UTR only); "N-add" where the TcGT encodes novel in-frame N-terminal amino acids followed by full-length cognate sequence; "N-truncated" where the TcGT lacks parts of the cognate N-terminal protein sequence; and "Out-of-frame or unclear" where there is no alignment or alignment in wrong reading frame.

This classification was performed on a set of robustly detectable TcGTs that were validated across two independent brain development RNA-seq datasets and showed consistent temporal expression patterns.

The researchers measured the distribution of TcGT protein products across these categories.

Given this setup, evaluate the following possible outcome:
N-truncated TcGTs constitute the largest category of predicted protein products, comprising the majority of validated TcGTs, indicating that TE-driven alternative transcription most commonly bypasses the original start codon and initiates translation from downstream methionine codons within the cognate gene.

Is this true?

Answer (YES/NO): NO